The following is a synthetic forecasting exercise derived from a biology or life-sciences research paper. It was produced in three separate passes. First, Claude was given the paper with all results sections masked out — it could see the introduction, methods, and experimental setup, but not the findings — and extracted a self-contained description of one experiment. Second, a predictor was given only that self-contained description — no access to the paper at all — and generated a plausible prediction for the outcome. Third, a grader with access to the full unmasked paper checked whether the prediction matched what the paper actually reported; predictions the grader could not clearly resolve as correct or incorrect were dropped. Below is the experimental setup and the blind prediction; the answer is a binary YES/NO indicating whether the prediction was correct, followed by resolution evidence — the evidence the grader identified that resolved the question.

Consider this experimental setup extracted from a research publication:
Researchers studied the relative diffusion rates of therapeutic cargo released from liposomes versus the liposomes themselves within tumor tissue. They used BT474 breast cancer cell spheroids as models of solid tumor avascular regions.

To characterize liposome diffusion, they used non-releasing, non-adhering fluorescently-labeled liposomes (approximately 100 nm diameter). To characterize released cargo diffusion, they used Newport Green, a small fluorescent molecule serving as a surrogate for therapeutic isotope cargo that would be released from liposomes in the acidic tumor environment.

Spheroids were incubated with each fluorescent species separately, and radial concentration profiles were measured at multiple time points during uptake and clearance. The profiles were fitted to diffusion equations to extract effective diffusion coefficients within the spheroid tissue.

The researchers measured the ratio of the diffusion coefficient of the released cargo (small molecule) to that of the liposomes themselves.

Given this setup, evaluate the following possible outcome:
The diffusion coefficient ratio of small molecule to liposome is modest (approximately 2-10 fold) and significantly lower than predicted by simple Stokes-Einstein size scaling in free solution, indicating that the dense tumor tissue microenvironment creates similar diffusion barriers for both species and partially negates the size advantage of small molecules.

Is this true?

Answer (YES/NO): NO